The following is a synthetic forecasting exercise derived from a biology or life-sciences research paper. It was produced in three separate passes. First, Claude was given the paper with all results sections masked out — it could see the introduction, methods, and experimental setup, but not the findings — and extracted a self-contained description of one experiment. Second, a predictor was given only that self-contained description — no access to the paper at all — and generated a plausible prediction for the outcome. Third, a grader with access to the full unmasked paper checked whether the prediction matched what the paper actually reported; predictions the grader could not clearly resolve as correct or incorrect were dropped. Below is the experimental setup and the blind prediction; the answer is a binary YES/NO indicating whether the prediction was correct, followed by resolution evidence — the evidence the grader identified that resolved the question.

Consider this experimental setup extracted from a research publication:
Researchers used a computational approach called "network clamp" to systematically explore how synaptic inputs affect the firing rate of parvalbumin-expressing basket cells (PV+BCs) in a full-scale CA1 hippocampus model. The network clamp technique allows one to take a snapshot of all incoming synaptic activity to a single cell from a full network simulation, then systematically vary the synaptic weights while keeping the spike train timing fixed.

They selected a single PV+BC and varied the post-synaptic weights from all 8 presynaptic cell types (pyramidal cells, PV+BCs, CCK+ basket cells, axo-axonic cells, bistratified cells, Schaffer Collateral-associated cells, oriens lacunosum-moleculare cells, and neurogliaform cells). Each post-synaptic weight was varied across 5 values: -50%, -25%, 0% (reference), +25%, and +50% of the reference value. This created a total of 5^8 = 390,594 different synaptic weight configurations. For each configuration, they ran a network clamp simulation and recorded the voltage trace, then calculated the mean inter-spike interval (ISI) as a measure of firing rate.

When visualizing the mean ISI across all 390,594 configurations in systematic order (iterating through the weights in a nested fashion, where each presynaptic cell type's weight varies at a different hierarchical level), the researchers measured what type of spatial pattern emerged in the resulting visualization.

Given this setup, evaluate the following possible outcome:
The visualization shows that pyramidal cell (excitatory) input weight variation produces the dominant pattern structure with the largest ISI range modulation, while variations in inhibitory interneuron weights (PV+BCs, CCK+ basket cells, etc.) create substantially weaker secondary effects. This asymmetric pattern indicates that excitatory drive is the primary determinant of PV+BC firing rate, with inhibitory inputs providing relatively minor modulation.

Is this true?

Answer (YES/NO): NO